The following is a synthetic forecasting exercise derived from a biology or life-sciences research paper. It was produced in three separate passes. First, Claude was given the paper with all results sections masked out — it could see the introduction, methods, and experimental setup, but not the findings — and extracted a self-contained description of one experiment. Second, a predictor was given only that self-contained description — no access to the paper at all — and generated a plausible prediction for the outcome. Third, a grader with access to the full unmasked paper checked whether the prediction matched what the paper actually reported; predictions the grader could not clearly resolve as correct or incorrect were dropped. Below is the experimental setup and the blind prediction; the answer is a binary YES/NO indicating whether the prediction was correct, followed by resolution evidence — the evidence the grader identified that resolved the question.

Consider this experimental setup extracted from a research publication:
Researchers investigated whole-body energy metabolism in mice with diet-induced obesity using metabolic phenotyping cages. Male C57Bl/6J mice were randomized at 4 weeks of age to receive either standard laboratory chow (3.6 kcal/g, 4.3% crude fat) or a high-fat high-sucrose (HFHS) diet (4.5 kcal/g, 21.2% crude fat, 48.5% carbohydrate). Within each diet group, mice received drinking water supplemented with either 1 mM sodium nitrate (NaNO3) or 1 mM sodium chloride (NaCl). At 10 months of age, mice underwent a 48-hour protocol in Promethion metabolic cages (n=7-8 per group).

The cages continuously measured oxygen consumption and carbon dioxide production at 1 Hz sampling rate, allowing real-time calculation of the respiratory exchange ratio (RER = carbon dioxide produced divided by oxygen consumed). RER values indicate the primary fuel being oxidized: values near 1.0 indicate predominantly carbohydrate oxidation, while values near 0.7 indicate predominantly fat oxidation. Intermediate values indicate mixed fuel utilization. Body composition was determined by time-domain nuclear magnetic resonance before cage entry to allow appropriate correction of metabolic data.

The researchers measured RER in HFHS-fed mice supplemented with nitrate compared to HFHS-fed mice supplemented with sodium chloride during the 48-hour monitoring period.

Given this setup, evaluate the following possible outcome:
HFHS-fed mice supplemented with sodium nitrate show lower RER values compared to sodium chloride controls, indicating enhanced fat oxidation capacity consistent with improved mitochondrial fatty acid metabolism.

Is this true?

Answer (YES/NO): NO